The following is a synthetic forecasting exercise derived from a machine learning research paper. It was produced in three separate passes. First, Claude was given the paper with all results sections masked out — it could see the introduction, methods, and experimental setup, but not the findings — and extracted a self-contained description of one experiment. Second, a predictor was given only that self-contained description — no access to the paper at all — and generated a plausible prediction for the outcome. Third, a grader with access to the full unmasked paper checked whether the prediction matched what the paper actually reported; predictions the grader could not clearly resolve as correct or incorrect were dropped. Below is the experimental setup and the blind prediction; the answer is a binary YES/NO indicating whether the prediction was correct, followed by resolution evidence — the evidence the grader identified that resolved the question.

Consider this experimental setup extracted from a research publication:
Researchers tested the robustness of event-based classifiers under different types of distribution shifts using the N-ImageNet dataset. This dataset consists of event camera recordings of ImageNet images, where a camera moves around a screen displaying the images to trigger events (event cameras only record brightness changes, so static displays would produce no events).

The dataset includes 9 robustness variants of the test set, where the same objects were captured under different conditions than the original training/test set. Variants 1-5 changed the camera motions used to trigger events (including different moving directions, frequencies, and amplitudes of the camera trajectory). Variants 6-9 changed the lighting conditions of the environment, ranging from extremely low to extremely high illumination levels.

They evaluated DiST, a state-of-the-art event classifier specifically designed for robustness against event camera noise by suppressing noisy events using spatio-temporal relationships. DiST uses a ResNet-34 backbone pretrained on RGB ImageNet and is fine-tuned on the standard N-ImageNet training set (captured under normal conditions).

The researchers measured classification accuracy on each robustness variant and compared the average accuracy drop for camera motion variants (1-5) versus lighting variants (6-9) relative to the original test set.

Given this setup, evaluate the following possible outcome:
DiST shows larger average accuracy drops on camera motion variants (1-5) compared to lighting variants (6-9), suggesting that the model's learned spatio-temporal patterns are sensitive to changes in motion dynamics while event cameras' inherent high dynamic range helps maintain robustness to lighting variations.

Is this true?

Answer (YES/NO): NO